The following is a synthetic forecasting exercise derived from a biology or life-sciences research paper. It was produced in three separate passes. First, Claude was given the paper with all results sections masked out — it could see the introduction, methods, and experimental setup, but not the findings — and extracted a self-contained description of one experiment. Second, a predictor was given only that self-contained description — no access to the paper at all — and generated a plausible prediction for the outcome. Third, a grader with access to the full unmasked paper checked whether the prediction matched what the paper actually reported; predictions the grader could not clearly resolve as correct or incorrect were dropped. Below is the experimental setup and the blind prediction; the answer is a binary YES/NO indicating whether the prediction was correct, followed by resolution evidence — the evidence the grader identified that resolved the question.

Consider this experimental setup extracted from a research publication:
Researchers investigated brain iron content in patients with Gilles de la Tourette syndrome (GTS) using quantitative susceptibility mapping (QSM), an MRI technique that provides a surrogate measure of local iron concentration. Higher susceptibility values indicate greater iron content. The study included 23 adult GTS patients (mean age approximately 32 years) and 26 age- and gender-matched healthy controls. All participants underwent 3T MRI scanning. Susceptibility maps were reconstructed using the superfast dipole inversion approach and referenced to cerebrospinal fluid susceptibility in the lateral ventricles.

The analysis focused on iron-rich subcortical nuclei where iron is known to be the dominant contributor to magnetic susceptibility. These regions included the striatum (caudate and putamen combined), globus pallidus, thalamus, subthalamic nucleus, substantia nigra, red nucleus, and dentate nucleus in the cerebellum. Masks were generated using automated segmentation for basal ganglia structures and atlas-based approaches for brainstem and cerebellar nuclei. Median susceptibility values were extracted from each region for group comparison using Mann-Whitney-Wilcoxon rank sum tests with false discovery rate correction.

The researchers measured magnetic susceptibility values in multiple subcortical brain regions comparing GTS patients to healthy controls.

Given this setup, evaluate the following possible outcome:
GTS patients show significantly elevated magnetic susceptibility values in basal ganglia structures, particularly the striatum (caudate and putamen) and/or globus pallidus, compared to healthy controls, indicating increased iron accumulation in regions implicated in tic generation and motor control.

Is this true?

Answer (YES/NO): NO